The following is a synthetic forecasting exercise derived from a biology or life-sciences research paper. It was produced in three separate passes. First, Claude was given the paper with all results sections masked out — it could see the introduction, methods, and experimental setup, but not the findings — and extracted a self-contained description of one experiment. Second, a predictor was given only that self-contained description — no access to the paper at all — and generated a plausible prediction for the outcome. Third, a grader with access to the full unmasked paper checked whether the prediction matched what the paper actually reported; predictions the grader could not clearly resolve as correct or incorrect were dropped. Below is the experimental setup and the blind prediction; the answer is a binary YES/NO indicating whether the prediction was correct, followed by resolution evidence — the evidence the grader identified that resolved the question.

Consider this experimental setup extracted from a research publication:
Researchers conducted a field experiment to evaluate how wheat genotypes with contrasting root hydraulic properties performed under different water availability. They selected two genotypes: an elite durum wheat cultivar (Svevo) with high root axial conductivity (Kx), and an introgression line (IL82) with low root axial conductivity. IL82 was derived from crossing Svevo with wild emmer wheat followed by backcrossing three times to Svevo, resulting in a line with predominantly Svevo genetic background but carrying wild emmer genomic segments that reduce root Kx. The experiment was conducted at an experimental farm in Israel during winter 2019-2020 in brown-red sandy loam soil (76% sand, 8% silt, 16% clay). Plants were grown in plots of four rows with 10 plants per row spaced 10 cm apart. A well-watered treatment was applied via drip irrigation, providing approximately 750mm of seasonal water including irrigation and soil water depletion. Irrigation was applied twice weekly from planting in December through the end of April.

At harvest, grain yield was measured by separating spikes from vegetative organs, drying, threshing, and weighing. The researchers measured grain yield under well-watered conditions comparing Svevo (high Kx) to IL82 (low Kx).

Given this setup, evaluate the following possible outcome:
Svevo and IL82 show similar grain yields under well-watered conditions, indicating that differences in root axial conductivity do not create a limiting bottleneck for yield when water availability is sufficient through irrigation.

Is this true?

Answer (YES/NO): NO